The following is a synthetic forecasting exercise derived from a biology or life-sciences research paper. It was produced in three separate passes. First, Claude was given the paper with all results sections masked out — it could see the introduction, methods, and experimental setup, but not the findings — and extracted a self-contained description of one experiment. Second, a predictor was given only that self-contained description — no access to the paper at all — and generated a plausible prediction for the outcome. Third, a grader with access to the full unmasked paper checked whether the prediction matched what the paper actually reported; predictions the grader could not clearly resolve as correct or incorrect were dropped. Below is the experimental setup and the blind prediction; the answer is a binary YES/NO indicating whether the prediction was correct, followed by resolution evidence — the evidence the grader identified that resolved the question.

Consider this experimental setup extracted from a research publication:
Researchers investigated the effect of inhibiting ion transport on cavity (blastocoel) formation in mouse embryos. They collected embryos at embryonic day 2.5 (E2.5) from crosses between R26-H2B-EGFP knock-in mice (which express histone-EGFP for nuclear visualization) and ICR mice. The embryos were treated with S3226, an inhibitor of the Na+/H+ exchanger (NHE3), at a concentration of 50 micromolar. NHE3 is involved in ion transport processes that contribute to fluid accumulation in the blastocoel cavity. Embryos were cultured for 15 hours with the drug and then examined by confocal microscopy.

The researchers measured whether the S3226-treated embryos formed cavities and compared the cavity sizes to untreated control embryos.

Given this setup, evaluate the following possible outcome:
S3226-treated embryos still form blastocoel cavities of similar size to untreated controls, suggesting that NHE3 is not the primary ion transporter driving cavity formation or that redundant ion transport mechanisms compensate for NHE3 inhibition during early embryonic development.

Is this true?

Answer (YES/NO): NO